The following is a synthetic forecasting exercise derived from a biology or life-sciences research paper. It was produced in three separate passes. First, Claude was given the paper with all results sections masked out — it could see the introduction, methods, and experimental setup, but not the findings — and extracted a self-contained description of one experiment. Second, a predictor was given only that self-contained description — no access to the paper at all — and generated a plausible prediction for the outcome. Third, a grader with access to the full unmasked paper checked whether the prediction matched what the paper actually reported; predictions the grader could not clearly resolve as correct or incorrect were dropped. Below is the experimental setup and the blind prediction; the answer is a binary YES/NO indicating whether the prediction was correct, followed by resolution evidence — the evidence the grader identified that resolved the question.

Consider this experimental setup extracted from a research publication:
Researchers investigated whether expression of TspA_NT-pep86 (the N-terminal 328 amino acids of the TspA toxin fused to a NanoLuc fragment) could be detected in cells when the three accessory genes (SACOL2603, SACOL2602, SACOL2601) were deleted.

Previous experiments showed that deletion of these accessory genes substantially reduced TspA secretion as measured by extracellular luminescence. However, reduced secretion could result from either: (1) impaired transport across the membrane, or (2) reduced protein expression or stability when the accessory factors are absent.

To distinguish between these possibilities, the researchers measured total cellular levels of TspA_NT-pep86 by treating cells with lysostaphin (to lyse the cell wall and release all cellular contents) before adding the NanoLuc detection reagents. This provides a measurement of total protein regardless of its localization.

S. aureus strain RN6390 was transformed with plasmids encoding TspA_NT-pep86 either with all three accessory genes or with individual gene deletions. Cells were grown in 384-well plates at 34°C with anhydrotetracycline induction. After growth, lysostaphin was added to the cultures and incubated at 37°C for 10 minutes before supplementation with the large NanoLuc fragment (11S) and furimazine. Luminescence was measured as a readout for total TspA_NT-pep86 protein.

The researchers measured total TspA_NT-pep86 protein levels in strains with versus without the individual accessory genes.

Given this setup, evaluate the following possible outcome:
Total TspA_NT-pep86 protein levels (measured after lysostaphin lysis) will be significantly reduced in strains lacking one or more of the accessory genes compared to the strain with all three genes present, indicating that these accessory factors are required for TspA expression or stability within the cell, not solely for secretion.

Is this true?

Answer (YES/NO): NO